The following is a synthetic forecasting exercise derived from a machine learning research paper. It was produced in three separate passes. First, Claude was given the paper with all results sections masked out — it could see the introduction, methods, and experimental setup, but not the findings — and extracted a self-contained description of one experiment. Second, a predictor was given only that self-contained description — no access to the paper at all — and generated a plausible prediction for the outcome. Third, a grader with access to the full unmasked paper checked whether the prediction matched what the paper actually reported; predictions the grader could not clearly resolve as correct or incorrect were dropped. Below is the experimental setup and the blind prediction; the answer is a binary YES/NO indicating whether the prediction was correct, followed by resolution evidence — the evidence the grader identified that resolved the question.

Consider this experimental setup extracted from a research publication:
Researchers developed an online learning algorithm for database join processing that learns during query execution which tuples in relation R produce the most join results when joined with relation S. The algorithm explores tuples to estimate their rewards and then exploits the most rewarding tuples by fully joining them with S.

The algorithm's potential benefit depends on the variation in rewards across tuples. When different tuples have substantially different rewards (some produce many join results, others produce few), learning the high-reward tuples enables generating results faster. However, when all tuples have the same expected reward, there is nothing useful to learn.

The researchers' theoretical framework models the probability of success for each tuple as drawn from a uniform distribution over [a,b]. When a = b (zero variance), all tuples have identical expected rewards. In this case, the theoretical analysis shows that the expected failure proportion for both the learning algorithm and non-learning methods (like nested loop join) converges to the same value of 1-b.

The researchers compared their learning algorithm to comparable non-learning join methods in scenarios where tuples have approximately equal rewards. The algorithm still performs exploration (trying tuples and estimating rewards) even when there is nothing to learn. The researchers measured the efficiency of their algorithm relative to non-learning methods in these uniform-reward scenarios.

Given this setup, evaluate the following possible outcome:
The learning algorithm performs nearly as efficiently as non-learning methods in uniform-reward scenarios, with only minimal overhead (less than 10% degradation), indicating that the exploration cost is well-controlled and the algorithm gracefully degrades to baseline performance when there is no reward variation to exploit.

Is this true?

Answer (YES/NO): NO